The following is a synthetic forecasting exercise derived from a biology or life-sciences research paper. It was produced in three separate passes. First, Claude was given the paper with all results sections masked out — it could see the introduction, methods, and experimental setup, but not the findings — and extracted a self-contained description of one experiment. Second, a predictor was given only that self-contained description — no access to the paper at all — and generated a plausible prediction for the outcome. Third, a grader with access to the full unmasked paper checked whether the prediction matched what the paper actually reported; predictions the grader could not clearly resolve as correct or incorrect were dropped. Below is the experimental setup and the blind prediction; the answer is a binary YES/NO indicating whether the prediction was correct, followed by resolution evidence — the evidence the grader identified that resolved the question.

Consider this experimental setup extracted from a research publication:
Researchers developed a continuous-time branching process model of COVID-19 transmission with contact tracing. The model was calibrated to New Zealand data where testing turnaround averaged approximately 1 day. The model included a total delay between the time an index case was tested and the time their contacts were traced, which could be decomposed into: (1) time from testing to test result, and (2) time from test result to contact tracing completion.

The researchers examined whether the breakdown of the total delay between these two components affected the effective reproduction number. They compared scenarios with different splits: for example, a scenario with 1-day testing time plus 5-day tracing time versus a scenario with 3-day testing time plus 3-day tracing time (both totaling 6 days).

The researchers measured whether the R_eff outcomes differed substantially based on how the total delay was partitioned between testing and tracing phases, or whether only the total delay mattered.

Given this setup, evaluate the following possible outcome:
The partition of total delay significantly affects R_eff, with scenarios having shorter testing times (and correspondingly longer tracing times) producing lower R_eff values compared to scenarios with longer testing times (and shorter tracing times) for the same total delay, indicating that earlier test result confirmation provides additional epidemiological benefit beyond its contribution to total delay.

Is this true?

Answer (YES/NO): NO